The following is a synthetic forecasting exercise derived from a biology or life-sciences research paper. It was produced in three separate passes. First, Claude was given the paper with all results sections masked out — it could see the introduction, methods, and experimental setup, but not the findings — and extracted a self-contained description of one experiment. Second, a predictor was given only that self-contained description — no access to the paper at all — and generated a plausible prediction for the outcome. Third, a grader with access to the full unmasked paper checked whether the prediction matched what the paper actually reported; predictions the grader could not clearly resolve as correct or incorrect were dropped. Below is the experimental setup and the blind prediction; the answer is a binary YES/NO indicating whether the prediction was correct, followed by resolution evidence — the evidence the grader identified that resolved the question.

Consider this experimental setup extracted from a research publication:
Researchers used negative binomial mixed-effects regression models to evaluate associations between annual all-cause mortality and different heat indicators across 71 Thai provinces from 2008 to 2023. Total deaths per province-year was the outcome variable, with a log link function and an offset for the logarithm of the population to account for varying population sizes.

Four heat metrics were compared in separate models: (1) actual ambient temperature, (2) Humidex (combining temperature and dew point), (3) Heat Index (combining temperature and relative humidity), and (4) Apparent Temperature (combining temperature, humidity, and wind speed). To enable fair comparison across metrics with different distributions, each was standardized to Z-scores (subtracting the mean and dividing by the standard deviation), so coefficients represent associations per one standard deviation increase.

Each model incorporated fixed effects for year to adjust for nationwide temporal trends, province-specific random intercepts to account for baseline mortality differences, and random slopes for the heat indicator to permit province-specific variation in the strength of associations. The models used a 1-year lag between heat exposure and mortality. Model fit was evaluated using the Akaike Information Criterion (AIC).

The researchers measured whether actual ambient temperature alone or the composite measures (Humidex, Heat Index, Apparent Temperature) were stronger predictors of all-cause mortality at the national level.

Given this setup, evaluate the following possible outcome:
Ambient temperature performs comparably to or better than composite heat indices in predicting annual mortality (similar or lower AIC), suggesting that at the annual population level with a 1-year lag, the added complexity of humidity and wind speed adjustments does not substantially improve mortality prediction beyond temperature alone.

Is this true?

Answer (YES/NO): NO